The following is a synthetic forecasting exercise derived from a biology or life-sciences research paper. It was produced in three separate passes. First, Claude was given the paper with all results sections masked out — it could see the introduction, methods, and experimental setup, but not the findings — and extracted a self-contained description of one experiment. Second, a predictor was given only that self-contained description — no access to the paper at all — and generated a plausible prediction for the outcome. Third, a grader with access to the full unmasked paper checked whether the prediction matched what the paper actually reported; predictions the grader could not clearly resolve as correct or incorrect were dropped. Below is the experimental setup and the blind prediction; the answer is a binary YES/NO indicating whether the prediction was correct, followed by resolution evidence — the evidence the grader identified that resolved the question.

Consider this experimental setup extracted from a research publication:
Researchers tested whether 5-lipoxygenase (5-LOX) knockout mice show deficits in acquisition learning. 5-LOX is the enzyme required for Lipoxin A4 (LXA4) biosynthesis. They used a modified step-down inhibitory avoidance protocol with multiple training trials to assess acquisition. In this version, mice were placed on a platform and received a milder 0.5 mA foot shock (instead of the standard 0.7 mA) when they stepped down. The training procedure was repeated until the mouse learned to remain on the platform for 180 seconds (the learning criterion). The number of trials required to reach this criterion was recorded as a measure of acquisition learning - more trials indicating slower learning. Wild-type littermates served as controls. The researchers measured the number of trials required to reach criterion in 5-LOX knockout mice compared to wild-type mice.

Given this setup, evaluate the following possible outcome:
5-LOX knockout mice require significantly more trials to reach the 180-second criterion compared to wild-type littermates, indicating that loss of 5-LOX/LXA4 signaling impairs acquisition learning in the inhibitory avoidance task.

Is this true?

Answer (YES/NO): YES